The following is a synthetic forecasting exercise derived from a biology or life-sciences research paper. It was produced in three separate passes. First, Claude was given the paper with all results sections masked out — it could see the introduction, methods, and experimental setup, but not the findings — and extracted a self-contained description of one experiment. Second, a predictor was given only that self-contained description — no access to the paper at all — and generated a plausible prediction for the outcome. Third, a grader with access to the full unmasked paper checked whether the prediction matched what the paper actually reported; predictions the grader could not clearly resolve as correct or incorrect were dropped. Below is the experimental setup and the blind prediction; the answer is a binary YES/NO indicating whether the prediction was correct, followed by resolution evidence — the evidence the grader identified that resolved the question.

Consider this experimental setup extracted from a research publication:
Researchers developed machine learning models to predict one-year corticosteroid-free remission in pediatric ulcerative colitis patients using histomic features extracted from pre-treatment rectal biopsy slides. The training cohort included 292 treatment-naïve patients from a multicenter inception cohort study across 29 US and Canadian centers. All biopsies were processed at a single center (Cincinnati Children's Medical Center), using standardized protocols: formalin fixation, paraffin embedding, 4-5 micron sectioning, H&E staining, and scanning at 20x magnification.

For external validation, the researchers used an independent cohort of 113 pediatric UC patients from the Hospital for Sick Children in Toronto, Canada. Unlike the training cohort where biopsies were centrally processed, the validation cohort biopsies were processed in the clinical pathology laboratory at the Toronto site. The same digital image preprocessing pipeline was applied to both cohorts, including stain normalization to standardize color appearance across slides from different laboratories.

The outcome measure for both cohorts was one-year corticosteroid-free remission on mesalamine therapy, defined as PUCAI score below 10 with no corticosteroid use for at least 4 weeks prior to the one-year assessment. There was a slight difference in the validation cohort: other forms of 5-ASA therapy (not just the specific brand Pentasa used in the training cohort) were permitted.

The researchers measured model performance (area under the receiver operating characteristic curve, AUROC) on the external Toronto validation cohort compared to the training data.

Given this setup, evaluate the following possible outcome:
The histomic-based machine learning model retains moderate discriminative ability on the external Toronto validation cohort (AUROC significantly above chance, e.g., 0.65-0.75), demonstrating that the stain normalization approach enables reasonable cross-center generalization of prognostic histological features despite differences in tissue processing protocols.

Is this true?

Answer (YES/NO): NO